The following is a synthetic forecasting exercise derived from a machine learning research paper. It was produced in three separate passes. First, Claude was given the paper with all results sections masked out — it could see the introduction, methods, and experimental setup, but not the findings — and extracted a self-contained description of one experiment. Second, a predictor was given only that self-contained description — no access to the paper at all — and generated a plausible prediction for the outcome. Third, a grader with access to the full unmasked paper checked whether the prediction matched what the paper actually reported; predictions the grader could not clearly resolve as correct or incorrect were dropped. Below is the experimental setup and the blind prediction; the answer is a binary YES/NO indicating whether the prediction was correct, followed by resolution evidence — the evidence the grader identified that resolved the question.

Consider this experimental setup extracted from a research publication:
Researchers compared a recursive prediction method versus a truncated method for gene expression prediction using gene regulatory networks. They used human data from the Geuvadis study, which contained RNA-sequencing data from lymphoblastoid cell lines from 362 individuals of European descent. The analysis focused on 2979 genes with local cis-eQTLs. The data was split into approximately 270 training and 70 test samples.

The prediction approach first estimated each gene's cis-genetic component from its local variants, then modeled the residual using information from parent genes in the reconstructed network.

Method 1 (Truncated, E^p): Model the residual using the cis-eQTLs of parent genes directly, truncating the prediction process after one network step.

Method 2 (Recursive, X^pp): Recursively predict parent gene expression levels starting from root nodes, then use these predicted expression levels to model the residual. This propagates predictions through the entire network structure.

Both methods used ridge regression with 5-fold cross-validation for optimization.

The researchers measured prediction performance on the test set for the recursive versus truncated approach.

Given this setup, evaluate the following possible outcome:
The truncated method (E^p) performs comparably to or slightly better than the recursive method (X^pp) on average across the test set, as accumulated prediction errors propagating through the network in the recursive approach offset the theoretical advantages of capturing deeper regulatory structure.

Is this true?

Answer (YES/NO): YES